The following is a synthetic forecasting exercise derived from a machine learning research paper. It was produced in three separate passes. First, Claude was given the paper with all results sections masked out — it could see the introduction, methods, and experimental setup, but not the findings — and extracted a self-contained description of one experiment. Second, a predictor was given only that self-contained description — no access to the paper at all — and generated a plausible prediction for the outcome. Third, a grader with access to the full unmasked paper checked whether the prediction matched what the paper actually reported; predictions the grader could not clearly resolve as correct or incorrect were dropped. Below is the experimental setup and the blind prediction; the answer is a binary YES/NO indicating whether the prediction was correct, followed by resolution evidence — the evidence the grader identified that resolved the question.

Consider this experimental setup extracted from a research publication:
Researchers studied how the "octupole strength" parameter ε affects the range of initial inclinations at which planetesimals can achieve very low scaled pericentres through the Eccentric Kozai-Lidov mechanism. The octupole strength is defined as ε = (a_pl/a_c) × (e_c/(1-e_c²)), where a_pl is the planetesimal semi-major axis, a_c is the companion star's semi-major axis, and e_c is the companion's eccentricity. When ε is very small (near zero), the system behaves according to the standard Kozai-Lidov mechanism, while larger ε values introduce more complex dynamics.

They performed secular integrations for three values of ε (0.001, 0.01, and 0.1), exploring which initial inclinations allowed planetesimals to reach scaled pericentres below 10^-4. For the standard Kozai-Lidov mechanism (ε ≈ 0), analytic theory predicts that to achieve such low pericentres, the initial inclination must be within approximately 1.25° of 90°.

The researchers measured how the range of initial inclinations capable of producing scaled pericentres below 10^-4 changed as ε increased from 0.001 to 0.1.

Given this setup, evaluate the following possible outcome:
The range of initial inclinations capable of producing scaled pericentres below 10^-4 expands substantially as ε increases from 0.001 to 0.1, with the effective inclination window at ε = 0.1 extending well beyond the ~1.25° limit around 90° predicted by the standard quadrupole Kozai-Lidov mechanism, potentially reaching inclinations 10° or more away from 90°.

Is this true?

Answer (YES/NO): YES